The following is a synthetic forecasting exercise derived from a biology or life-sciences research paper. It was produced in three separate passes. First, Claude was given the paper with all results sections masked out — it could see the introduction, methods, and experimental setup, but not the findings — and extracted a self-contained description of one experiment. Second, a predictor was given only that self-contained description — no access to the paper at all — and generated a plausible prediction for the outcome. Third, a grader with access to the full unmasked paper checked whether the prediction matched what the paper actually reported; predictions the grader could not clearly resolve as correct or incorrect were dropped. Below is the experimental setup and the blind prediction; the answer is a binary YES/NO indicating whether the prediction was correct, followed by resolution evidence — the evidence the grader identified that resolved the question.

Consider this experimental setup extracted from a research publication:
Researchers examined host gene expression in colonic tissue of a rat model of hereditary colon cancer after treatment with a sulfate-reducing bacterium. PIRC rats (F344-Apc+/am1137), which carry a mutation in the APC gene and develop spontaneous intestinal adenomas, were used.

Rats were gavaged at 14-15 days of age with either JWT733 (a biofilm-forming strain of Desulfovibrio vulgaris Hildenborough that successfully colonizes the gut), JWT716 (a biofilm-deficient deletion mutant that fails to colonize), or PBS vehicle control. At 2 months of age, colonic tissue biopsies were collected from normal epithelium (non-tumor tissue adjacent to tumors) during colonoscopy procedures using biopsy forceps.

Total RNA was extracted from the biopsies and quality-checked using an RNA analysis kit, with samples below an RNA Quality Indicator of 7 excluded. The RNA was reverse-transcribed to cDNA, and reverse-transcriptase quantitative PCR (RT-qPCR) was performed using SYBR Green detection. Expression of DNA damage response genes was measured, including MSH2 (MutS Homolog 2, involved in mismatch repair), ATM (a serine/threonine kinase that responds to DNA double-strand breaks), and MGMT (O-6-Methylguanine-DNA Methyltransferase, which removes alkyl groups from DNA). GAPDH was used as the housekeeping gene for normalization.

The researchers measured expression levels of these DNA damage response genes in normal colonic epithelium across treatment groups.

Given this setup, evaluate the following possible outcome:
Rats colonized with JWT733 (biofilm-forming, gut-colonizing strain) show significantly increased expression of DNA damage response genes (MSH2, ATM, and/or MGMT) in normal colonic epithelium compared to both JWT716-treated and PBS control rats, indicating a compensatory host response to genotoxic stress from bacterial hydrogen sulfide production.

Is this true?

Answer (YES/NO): NO